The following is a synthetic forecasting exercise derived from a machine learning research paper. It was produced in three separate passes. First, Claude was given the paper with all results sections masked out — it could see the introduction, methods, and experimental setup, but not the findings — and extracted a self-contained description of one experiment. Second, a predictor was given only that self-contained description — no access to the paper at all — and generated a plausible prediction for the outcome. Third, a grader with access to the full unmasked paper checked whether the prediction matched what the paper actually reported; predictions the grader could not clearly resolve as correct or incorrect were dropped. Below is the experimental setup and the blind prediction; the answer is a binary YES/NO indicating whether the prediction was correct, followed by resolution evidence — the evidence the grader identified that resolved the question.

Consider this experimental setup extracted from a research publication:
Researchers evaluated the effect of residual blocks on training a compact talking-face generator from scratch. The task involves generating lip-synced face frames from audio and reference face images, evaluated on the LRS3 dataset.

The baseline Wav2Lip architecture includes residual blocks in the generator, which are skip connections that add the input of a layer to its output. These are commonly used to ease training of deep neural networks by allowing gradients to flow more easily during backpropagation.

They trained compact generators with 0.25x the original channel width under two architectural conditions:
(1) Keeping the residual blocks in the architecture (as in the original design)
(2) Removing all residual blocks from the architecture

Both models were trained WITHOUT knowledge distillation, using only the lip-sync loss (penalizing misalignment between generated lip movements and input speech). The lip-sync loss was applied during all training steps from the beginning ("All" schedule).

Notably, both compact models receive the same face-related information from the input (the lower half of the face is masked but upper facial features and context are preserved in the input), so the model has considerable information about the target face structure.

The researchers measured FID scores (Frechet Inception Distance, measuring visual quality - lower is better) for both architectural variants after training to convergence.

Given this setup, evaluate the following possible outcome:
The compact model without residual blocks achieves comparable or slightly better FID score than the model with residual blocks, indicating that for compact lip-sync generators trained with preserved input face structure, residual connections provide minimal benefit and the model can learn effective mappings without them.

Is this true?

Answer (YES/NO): NO